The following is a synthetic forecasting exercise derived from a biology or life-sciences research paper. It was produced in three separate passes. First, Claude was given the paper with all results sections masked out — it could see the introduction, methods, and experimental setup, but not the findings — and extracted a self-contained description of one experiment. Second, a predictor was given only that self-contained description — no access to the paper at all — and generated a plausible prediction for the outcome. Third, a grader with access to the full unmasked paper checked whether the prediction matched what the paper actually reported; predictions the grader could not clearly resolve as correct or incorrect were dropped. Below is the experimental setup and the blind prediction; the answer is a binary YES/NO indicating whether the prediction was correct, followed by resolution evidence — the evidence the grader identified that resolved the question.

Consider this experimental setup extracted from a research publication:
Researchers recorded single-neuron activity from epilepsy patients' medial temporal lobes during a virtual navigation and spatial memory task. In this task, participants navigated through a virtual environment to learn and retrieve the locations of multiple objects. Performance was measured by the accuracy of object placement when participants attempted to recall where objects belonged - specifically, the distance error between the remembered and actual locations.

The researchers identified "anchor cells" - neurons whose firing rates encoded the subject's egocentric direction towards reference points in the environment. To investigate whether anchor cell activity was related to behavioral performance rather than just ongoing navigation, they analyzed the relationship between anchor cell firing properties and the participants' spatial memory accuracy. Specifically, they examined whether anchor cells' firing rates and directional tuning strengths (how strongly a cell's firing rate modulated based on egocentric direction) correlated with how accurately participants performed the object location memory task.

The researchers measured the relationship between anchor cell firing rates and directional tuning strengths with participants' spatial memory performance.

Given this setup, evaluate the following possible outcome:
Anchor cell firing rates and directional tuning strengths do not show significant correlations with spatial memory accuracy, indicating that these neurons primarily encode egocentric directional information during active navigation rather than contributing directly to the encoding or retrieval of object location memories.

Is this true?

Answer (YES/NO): NO